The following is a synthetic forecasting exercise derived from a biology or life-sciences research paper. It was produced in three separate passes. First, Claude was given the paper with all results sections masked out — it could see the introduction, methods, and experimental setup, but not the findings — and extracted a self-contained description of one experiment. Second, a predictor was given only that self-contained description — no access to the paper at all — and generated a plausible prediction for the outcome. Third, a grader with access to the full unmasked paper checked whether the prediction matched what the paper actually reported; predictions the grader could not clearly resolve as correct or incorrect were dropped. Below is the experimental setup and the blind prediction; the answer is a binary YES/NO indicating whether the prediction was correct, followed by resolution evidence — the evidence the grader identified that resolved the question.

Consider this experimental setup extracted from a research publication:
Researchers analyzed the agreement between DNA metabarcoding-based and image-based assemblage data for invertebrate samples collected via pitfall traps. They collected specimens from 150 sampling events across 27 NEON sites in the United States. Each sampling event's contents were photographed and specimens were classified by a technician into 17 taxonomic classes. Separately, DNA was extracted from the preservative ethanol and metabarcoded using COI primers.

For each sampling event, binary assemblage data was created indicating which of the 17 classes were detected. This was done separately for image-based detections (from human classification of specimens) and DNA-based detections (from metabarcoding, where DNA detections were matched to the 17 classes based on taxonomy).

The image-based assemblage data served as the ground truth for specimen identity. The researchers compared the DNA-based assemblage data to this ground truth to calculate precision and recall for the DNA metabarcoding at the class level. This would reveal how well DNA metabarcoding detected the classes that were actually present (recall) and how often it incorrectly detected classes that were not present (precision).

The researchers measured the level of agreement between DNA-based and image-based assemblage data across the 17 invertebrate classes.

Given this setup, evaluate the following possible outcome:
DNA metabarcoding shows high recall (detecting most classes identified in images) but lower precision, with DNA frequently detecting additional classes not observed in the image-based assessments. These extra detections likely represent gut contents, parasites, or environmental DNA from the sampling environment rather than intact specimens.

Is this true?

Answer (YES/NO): NO